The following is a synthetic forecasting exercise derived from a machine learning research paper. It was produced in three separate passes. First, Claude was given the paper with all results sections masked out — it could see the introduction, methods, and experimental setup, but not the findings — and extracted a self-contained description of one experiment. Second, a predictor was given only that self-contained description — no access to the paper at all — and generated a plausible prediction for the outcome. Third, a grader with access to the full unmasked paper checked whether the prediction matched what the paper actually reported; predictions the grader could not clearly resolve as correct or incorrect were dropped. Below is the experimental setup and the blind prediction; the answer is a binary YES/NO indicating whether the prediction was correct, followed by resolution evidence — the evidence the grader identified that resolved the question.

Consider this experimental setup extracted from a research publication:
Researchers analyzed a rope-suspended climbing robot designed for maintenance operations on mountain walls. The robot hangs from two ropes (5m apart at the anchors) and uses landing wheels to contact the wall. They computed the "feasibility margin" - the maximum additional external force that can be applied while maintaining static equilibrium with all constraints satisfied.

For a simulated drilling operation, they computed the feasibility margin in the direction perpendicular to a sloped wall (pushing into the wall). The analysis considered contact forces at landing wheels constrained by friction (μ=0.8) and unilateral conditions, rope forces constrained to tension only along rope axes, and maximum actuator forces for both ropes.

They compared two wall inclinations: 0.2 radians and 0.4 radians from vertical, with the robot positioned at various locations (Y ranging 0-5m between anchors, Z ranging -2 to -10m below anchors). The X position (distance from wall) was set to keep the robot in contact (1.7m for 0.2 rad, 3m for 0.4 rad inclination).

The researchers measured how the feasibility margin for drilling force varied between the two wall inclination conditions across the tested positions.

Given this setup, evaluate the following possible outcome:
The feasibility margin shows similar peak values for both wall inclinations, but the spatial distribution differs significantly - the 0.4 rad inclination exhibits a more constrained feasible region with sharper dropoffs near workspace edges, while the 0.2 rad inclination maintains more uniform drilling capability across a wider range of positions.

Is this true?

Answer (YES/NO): NO